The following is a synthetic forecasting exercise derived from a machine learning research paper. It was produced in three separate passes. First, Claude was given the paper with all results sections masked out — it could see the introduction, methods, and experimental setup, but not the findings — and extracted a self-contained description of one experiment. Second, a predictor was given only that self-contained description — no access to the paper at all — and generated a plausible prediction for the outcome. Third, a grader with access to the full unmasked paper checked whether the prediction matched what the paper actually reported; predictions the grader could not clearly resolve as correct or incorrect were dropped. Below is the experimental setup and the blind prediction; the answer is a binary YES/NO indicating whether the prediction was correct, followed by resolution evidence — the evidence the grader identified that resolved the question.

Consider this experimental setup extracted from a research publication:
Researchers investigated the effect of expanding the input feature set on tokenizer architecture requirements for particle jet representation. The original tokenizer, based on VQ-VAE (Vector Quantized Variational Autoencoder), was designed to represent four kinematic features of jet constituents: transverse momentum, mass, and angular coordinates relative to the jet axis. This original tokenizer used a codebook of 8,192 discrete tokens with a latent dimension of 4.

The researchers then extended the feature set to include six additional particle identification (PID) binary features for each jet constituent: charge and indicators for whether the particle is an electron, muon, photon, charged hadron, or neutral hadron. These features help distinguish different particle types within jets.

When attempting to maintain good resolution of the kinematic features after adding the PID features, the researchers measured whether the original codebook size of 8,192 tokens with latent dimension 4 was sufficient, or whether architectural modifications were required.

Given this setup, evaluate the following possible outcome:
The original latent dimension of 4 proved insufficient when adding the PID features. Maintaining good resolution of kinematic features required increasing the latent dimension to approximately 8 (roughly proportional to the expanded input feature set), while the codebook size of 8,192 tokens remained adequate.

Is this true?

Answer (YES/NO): NO